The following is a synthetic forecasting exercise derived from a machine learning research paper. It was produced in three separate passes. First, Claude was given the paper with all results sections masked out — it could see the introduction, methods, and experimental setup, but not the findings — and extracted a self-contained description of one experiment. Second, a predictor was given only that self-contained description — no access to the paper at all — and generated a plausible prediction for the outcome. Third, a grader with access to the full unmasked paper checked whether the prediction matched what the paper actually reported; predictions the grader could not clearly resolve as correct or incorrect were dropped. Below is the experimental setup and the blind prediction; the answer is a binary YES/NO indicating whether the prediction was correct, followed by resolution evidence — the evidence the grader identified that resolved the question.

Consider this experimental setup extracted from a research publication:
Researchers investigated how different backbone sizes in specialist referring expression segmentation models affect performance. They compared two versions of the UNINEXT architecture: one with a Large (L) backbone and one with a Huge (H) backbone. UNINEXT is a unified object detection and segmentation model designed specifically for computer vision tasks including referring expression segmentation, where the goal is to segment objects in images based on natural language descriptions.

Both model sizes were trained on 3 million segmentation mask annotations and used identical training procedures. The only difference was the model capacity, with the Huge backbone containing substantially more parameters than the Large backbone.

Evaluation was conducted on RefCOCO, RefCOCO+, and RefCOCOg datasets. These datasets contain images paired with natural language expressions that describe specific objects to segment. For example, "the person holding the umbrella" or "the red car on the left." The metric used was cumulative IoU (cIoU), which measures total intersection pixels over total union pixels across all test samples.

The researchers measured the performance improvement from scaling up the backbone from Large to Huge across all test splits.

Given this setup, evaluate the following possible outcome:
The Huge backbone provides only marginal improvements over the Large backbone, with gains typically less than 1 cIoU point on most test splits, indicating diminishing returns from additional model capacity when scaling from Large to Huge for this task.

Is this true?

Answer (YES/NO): NO